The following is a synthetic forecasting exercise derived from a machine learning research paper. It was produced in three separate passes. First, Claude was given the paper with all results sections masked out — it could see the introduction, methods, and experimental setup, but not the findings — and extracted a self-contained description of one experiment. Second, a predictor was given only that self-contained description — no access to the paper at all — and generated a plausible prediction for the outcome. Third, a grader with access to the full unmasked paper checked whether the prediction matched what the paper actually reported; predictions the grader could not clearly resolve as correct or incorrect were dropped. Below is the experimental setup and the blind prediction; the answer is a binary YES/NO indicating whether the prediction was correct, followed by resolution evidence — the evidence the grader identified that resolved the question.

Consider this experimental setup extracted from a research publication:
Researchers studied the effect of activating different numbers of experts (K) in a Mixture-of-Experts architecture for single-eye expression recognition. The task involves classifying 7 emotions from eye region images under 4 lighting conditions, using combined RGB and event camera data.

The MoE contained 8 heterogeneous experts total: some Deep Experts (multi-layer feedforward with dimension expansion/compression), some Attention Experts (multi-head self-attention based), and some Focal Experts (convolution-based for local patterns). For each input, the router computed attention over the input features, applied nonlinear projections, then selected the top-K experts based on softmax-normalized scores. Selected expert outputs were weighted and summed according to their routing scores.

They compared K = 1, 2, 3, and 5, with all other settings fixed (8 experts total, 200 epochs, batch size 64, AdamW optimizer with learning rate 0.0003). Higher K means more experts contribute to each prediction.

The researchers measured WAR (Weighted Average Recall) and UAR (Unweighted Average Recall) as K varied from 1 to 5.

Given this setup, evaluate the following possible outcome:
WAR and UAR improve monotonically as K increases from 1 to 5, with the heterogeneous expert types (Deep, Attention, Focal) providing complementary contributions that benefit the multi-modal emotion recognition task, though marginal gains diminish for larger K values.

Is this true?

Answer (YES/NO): NO